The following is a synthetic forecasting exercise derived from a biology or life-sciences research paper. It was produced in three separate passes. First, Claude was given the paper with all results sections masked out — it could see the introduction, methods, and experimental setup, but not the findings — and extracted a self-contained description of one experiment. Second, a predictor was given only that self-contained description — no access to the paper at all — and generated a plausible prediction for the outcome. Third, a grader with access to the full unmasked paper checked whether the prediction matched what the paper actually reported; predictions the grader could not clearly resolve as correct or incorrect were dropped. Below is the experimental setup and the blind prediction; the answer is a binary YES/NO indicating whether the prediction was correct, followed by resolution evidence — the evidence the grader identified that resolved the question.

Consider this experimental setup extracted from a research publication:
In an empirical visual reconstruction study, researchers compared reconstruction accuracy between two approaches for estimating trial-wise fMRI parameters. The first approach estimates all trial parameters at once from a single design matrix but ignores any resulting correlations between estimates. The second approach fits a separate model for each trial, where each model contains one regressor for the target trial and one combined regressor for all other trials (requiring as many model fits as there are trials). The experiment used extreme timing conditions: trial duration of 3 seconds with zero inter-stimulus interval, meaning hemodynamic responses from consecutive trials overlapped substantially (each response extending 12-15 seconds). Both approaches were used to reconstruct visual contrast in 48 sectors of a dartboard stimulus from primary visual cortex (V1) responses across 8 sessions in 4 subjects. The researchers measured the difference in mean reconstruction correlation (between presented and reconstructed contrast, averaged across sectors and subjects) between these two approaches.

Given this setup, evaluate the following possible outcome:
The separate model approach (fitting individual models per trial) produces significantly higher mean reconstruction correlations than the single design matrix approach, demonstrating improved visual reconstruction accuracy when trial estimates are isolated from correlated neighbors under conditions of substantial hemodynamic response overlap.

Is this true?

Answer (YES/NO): YES